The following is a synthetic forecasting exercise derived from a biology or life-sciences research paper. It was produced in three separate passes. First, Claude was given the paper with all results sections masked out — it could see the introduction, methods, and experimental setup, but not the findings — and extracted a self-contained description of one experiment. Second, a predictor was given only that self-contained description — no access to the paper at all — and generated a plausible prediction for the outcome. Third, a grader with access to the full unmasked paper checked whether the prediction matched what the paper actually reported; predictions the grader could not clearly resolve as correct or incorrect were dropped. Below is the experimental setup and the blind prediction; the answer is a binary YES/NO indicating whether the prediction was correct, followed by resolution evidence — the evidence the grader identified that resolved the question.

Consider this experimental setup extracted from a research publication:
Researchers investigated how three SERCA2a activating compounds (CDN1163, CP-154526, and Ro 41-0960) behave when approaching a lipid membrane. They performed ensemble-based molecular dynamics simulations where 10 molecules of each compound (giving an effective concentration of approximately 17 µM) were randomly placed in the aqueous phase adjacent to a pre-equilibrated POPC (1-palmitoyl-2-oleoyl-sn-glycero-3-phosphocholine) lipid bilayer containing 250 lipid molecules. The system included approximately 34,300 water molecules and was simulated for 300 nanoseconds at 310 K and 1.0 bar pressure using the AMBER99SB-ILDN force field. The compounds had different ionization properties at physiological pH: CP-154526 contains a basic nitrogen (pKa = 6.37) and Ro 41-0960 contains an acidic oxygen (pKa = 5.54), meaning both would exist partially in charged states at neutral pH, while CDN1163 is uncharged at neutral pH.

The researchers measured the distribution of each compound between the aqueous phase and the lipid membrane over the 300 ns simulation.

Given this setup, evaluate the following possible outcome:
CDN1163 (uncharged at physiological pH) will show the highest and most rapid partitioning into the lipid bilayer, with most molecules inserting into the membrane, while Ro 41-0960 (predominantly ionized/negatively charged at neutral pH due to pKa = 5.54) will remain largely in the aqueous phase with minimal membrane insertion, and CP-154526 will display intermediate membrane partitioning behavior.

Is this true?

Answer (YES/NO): NO